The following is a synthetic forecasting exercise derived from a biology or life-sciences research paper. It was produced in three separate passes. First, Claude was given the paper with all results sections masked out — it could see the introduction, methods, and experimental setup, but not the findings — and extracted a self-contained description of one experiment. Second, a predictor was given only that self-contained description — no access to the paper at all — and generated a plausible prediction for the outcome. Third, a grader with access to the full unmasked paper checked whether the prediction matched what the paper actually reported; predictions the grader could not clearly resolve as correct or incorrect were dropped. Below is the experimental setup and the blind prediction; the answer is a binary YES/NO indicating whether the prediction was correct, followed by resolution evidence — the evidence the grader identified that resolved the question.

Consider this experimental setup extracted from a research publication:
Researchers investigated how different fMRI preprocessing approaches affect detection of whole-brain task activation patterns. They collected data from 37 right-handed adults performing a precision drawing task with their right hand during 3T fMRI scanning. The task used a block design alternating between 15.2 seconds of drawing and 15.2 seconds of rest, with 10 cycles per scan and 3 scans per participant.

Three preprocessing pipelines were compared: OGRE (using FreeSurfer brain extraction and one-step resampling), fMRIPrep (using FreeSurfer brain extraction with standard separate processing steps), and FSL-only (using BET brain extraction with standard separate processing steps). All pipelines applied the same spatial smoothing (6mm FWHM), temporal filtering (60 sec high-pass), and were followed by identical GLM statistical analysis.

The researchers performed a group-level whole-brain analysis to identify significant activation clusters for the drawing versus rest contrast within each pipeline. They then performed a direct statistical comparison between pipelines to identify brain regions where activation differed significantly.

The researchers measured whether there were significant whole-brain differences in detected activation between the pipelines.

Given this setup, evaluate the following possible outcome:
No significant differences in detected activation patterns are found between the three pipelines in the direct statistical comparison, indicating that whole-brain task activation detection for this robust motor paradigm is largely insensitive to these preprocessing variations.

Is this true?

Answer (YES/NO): NO